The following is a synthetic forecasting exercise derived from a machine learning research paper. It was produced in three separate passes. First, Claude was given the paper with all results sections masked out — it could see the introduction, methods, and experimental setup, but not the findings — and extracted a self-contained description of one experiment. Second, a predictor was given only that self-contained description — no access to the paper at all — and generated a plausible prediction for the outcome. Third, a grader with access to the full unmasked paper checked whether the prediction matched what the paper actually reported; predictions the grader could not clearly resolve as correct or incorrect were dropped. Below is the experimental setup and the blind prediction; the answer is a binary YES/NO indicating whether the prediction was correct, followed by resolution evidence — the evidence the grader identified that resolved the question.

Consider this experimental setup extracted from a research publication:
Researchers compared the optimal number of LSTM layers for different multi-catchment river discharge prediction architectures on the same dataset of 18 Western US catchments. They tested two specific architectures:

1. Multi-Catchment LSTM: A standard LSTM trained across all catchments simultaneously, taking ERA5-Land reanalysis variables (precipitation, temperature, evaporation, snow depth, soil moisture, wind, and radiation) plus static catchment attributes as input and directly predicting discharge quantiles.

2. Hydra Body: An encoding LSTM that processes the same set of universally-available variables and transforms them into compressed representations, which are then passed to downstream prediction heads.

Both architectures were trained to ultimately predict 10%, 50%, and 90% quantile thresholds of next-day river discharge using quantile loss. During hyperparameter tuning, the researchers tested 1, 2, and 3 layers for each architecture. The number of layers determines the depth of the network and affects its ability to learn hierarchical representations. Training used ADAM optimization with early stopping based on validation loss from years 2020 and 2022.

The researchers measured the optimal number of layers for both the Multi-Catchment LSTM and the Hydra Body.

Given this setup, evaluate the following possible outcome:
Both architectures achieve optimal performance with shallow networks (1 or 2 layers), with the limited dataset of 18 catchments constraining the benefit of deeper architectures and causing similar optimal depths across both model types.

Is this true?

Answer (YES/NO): YES